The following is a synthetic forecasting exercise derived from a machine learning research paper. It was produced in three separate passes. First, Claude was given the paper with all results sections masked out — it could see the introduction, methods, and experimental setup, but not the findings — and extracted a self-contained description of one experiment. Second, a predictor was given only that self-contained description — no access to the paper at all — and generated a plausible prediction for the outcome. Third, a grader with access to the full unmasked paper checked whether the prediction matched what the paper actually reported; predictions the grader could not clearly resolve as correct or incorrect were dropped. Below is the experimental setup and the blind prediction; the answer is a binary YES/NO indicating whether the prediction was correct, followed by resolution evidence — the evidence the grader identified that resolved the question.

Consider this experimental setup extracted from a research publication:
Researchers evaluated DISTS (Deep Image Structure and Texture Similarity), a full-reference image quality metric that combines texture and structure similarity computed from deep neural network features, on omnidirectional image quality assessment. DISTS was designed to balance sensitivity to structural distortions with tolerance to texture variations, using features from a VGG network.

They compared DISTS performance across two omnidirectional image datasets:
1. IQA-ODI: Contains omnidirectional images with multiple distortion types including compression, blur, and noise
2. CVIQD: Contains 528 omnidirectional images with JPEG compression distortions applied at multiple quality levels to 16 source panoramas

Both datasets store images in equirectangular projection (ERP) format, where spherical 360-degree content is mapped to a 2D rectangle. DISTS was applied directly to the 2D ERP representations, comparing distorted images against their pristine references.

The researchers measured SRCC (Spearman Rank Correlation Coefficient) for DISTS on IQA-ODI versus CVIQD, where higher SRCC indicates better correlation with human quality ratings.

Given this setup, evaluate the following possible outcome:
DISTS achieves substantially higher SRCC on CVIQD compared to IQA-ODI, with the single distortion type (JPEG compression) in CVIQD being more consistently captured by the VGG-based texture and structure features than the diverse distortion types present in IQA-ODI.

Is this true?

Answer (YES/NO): NO